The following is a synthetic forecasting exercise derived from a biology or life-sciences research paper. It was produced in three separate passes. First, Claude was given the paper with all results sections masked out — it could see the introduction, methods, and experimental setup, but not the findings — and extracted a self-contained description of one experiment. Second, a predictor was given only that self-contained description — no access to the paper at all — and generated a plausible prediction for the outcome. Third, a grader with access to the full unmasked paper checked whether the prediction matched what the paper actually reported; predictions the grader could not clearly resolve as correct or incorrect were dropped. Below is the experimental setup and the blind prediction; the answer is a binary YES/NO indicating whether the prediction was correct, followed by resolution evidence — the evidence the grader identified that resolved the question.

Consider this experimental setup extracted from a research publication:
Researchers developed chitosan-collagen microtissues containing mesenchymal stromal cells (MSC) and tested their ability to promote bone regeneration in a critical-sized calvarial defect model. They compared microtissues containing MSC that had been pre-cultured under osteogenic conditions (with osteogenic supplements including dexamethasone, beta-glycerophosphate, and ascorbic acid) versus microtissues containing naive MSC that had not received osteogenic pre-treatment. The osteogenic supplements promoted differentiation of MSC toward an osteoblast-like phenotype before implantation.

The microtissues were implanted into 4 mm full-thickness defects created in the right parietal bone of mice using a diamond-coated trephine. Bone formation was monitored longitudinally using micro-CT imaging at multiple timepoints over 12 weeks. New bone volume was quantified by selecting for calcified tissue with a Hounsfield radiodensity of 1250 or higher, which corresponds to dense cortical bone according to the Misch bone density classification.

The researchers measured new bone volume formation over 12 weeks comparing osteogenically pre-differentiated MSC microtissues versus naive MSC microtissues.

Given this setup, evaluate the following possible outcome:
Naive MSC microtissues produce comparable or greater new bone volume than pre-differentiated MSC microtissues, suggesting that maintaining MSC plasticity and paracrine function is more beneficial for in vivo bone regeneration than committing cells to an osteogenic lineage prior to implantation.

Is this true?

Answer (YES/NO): NO